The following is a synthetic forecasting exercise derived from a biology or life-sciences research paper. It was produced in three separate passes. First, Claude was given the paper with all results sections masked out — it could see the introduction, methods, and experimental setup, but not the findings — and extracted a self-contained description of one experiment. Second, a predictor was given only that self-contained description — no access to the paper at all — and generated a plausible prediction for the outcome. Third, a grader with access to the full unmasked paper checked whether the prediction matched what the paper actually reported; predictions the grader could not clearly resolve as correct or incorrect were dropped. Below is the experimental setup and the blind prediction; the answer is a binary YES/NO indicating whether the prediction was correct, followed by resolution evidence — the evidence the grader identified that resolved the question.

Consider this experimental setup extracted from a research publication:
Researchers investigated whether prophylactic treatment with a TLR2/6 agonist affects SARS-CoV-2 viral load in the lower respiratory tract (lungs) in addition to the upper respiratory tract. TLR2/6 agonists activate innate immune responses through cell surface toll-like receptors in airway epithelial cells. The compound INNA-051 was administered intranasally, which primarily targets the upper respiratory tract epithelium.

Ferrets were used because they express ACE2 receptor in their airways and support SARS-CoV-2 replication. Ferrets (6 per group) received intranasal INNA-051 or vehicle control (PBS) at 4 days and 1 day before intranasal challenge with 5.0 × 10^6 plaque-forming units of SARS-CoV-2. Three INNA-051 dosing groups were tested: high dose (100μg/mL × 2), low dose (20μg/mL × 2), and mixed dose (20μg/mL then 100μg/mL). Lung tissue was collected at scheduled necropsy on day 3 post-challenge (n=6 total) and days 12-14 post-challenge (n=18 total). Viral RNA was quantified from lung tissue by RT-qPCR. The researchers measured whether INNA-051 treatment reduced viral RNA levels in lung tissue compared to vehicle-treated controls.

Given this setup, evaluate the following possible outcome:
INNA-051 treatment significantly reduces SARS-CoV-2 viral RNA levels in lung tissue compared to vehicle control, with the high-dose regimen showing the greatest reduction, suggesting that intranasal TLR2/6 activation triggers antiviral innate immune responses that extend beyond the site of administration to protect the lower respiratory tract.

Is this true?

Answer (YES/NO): NO